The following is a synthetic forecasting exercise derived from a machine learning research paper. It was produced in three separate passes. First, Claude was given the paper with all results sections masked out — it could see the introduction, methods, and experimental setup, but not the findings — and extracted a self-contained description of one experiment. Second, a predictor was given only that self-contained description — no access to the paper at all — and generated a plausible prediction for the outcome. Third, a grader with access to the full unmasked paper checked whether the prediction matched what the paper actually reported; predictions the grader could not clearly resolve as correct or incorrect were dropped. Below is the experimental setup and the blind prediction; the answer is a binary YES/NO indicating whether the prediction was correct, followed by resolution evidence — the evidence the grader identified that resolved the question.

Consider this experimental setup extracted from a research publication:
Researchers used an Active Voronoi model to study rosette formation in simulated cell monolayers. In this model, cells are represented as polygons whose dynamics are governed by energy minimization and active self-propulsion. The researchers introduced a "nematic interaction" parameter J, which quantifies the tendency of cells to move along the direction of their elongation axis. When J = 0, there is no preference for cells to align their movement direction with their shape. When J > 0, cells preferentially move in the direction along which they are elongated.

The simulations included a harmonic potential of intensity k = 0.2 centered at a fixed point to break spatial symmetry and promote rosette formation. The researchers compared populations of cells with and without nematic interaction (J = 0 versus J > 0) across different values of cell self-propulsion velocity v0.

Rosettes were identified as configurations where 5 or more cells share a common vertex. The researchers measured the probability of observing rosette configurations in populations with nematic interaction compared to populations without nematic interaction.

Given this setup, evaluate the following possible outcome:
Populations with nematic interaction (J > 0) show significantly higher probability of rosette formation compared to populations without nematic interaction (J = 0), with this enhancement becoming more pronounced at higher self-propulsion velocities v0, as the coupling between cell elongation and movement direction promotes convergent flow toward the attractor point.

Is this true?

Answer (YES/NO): YES